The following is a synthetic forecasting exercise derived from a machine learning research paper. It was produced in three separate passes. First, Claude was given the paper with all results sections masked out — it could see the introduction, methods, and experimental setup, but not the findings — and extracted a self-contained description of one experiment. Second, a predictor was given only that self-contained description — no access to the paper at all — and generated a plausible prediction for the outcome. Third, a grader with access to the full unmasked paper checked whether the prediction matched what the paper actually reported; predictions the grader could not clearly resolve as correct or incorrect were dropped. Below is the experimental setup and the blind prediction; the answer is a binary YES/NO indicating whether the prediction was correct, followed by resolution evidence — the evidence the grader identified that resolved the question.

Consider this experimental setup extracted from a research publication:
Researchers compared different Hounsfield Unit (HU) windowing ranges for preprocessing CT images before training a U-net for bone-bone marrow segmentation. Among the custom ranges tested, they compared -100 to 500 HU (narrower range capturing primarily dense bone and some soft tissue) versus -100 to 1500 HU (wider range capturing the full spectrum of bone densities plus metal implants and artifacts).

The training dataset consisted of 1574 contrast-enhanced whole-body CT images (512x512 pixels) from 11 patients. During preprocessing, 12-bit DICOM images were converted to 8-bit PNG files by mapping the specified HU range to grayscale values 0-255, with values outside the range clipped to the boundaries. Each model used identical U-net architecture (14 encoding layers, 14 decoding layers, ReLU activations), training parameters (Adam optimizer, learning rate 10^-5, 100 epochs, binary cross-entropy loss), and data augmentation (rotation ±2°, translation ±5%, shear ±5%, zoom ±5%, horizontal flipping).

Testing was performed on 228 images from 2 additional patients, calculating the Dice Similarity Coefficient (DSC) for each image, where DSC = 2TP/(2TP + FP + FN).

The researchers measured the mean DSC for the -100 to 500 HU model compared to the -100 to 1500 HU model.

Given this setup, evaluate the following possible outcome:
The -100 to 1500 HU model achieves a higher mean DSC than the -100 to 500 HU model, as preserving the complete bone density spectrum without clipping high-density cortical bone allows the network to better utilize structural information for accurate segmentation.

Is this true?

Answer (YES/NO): YES